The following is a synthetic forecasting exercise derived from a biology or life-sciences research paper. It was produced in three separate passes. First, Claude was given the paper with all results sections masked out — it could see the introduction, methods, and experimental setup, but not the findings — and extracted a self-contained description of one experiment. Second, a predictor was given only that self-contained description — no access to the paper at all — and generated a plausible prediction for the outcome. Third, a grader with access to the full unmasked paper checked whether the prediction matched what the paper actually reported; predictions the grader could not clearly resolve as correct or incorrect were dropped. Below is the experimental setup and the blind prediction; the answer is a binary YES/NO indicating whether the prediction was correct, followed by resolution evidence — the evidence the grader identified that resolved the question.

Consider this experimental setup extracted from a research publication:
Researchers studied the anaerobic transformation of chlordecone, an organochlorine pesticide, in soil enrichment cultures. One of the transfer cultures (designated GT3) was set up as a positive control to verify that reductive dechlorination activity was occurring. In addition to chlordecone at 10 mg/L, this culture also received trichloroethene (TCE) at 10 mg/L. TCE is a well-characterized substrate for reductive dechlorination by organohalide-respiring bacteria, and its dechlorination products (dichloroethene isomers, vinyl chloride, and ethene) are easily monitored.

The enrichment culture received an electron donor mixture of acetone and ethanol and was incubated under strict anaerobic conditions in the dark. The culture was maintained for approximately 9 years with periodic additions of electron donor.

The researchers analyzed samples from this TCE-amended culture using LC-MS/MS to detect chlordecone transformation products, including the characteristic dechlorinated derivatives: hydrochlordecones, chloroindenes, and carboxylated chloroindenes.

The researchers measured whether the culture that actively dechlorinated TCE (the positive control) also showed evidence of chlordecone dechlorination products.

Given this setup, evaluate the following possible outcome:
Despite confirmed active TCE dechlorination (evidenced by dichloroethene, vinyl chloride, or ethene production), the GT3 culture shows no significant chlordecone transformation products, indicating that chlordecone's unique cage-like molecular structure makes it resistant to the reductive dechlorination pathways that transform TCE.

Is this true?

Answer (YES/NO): NO